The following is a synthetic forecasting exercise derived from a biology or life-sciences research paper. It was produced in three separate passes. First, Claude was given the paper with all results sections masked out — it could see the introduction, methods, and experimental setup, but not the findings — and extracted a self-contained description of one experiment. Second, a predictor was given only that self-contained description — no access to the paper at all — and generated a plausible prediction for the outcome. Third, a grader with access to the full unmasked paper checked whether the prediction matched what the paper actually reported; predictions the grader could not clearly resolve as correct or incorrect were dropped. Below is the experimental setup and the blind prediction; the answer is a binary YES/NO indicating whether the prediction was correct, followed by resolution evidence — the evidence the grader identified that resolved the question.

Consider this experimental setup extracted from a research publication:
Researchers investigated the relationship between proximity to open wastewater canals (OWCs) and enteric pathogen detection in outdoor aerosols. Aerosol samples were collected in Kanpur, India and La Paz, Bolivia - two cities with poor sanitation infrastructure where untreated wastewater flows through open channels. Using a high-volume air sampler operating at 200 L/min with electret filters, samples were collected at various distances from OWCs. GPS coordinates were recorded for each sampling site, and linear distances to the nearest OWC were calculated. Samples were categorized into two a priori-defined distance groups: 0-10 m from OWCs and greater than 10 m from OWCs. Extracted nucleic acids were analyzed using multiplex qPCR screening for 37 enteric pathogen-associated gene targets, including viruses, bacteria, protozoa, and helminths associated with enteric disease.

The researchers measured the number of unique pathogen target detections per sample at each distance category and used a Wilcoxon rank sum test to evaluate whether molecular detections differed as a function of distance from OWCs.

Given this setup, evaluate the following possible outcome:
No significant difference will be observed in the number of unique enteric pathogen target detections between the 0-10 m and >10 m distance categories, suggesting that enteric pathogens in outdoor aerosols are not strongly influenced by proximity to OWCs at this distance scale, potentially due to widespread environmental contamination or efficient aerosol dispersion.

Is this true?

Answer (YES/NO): NO